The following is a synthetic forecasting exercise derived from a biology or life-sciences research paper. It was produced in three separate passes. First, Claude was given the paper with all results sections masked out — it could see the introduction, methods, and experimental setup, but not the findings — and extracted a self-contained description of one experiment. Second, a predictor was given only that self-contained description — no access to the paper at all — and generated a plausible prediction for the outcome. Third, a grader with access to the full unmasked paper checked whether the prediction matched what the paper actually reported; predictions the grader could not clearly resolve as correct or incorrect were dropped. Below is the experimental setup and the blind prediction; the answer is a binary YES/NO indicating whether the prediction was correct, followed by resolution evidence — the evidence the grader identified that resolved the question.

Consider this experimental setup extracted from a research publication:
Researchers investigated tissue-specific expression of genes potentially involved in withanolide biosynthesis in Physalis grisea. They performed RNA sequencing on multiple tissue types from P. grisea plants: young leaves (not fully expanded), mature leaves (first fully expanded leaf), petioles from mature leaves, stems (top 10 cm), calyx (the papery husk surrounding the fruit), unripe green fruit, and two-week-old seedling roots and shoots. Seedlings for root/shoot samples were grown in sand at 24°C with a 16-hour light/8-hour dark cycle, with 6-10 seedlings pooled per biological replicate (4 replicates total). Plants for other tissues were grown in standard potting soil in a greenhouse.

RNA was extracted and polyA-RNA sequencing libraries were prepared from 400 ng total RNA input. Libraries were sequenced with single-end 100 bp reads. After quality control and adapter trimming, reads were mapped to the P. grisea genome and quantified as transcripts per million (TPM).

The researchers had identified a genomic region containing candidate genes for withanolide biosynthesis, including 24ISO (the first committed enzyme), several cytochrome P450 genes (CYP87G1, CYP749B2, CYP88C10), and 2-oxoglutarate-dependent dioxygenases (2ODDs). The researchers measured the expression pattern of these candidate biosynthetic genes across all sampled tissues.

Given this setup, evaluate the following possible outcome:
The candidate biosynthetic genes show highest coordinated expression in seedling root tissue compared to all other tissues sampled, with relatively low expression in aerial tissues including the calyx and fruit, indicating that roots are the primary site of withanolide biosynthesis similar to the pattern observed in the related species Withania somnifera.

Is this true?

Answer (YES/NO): NO